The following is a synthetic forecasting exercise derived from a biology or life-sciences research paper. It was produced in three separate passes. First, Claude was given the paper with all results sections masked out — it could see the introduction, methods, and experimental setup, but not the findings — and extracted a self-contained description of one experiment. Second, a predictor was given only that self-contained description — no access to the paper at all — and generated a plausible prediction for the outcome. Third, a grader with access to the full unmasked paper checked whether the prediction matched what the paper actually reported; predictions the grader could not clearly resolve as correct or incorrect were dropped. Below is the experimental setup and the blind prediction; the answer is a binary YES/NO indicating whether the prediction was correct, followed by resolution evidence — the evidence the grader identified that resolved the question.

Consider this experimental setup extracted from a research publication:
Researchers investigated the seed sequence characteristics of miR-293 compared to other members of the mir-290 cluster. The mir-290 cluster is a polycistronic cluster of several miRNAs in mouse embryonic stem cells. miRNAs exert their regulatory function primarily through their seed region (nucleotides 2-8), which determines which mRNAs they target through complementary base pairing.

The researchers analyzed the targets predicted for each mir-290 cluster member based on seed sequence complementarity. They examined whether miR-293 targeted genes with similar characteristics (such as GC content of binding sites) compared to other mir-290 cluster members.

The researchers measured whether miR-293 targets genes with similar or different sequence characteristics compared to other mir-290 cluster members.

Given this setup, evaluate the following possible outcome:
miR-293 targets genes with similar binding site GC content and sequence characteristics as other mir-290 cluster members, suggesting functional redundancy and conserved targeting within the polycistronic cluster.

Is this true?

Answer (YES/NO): NO